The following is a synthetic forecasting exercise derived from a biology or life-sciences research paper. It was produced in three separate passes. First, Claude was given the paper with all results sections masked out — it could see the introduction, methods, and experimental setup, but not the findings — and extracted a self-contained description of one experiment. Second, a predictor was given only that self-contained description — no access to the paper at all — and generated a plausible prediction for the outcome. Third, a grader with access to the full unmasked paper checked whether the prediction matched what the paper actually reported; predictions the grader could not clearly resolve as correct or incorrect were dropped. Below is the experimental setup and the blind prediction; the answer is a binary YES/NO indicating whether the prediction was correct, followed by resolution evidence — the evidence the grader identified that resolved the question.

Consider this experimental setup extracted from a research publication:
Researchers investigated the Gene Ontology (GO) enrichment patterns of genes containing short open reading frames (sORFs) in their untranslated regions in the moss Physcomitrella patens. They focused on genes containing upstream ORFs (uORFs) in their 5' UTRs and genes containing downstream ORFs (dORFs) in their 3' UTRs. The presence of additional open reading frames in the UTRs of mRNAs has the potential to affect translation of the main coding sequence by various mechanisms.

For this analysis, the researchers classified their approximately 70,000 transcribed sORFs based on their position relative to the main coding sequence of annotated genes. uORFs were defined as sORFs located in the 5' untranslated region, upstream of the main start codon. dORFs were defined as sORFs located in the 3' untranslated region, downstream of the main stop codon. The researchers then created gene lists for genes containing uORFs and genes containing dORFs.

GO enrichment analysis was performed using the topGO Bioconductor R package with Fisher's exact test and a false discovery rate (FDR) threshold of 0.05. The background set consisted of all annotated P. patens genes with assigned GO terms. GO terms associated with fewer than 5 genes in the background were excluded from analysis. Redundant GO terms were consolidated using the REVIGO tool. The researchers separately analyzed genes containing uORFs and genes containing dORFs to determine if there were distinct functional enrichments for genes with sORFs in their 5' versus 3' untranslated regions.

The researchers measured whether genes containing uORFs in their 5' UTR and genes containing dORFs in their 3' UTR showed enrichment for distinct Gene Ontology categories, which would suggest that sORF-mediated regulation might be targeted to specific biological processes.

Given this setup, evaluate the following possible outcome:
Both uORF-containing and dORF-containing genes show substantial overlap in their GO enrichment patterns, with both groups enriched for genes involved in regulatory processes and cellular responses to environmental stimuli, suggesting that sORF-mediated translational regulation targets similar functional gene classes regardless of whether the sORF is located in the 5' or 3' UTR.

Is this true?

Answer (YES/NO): NO